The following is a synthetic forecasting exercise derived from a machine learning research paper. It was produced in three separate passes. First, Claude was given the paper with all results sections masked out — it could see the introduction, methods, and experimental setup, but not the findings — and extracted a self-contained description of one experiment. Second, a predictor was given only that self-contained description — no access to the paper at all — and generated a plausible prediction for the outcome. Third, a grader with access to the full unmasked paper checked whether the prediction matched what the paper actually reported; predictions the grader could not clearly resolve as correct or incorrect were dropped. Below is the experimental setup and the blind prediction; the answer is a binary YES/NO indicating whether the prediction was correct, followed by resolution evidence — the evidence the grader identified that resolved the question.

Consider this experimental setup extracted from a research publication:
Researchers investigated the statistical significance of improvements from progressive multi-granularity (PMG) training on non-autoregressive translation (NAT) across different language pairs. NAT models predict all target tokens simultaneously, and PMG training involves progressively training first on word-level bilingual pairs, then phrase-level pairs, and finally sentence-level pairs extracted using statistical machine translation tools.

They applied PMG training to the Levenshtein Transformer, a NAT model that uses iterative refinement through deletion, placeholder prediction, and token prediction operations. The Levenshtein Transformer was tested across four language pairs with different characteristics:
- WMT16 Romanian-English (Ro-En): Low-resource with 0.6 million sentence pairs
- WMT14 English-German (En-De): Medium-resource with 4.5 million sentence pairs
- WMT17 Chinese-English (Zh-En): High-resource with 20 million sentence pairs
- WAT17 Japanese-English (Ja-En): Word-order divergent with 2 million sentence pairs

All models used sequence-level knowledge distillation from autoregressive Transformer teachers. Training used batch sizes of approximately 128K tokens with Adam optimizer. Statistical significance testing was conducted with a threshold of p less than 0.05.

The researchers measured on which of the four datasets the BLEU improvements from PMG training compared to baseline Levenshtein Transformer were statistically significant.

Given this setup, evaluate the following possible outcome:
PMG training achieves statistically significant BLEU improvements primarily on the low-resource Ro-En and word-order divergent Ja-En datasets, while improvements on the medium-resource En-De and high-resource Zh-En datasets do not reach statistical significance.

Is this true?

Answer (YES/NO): NO